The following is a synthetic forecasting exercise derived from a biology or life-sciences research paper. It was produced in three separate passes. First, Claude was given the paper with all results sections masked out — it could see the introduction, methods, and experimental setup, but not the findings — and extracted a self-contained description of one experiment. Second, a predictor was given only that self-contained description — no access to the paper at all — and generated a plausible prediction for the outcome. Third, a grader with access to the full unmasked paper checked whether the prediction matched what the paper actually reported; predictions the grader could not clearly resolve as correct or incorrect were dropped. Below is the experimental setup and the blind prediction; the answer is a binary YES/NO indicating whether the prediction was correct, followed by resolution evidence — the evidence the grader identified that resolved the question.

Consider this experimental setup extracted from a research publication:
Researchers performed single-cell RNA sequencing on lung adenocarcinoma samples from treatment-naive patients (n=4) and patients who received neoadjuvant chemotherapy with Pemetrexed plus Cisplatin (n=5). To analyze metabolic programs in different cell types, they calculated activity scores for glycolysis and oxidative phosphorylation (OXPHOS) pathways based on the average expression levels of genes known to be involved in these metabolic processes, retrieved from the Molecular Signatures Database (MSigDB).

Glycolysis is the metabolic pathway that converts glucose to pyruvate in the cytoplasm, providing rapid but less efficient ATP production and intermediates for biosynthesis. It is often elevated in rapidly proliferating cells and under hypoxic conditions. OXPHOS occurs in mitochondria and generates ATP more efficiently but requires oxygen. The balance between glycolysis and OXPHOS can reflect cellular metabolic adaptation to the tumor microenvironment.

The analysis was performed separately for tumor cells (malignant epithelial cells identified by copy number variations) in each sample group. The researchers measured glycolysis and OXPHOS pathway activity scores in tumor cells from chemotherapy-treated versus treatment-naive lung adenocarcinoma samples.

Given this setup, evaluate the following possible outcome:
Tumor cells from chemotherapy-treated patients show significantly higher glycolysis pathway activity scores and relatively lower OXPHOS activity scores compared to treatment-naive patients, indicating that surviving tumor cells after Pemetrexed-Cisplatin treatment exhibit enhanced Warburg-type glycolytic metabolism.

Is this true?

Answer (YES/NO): NO